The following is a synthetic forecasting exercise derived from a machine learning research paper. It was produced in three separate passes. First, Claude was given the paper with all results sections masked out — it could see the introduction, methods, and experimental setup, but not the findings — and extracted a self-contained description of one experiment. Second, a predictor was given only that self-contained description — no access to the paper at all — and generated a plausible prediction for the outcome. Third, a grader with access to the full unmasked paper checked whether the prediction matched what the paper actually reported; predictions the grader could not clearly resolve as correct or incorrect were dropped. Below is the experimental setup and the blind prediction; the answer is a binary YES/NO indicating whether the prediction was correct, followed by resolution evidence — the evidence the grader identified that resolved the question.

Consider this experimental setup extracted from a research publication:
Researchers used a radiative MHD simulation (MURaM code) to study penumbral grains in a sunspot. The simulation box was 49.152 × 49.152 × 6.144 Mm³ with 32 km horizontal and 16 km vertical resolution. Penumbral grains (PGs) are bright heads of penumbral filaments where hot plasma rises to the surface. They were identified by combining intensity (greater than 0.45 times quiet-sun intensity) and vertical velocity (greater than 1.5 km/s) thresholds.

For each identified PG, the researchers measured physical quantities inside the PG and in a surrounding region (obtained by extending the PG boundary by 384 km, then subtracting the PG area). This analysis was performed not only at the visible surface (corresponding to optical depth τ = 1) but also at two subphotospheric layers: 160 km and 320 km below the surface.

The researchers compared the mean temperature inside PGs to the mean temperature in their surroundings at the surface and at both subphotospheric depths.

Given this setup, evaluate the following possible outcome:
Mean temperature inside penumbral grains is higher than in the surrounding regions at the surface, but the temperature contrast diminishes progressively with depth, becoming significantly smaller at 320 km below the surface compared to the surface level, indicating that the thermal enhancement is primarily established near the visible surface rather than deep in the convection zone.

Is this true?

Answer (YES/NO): NO